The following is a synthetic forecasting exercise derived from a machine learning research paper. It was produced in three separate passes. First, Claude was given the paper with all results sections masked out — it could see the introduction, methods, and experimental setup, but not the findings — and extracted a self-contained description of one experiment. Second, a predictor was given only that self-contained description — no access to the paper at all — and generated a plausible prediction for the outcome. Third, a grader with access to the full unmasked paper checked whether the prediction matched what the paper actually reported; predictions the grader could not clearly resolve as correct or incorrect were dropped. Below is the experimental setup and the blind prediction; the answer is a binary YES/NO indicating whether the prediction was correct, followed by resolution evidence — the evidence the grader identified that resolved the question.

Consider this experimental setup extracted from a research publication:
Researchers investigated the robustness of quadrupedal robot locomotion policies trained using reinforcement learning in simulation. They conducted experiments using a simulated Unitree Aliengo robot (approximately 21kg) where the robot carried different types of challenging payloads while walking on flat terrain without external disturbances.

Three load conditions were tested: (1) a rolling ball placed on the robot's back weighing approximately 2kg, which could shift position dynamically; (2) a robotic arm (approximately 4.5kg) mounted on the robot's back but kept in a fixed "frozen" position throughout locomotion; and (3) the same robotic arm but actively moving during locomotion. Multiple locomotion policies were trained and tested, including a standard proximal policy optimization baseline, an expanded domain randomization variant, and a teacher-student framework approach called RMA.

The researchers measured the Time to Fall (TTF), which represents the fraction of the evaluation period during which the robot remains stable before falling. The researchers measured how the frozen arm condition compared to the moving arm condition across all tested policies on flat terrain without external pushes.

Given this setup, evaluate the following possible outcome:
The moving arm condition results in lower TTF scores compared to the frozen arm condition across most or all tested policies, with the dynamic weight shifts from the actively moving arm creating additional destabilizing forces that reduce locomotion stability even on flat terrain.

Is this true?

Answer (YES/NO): NO